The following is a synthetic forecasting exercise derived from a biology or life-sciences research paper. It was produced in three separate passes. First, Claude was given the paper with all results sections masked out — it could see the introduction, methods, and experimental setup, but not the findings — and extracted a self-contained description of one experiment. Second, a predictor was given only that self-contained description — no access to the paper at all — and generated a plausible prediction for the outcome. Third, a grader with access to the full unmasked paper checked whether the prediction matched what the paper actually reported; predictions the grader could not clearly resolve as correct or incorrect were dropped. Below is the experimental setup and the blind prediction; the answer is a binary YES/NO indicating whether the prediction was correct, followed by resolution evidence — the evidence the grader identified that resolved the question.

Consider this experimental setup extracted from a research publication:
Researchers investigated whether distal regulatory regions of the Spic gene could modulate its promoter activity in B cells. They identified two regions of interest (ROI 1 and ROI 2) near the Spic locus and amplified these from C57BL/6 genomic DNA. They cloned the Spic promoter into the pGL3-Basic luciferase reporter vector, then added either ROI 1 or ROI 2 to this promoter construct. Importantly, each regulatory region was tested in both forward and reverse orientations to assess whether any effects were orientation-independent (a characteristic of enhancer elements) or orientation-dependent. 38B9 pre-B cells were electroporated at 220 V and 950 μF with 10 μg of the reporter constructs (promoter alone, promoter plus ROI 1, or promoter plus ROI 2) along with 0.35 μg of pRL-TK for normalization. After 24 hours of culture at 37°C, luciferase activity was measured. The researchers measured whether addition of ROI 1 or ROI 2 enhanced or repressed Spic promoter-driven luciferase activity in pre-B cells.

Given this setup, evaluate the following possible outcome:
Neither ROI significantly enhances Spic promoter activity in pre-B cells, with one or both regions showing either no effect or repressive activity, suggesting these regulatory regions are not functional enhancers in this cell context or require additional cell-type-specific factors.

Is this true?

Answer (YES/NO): YES